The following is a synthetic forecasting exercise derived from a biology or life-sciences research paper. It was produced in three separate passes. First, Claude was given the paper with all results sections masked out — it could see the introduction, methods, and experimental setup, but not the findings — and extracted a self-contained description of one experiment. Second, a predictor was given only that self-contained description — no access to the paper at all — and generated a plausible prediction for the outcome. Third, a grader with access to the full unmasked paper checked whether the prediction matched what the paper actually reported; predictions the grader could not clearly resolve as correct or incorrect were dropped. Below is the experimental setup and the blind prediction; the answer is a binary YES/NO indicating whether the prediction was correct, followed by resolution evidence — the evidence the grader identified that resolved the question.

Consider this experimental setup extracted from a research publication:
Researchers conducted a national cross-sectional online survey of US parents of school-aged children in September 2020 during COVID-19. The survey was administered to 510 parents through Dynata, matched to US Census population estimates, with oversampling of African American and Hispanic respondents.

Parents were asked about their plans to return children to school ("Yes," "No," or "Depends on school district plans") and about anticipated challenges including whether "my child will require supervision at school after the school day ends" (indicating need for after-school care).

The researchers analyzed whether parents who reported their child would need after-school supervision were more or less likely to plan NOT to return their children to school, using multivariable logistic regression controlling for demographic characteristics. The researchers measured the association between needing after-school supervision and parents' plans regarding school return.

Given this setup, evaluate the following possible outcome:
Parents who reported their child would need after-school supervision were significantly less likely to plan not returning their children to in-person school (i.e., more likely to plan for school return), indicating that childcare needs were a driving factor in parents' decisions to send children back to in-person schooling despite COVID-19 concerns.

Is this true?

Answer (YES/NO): NO